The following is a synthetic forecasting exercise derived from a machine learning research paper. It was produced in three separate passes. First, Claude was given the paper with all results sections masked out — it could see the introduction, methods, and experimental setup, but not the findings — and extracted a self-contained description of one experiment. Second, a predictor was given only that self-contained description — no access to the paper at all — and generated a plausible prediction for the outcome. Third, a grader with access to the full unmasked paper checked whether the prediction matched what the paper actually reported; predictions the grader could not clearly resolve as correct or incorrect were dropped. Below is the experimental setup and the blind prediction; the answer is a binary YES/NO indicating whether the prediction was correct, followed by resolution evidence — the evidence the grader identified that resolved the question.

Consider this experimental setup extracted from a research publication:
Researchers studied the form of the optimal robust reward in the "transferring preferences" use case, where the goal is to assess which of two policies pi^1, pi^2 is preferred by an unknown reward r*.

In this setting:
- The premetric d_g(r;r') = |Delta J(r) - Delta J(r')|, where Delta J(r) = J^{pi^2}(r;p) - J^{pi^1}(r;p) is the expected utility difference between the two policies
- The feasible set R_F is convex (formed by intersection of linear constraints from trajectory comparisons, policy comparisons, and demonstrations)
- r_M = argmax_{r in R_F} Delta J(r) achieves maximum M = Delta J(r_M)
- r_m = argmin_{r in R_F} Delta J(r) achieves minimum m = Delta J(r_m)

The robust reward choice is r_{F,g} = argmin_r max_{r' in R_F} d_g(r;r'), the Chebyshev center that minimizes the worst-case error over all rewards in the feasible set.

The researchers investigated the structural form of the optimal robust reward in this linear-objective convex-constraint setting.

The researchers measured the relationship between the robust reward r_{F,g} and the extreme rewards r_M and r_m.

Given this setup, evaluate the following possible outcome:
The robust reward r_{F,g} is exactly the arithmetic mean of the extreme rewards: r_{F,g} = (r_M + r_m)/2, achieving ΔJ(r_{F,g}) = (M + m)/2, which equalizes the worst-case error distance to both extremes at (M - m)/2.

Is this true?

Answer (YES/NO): YES